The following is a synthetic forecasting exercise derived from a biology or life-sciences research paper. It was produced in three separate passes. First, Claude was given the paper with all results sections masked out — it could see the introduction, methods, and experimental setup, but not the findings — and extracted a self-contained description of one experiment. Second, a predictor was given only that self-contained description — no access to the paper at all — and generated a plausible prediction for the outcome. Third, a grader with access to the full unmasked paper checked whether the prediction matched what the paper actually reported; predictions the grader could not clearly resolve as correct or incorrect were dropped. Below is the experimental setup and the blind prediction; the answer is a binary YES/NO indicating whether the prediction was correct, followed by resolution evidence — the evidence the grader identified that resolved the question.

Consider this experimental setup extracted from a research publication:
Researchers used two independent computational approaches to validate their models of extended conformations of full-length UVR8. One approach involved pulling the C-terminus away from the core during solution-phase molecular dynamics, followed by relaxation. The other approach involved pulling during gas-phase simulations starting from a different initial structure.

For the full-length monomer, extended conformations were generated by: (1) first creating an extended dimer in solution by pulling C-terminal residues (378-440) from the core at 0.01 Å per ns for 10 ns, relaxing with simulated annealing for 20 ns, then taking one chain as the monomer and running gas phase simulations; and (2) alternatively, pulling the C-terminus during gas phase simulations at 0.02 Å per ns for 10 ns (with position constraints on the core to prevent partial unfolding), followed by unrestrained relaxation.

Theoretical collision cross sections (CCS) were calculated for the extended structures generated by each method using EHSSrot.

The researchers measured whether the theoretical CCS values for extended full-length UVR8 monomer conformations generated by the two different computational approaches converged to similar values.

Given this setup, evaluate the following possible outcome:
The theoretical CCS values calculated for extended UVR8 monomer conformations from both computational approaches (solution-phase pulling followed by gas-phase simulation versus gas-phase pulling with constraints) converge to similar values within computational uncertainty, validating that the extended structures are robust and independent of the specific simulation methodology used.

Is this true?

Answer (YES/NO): YES